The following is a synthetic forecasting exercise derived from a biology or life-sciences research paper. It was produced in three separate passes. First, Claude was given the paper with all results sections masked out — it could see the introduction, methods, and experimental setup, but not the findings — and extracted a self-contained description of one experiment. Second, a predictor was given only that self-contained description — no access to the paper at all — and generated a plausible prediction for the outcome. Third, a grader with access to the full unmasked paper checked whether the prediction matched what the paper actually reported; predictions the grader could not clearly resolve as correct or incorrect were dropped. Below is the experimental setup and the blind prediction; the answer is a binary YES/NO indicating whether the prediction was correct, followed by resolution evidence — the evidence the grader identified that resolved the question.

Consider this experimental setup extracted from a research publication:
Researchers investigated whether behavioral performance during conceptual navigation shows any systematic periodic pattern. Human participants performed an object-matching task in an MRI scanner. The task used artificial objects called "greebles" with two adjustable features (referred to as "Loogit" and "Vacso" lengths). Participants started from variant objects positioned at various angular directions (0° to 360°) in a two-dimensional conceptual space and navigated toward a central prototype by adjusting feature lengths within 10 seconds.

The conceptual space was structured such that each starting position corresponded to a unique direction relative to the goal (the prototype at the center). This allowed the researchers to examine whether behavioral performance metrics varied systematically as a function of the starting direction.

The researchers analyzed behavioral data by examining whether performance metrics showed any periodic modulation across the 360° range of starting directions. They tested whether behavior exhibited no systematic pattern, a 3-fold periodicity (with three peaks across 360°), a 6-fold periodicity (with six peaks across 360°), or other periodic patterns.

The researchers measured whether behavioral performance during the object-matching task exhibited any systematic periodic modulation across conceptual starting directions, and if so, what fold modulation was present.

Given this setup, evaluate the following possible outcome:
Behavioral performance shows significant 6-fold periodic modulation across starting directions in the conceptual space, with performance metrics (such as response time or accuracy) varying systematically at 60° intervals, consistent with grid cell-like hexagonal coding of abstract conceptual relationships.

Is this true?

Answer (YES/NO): NO